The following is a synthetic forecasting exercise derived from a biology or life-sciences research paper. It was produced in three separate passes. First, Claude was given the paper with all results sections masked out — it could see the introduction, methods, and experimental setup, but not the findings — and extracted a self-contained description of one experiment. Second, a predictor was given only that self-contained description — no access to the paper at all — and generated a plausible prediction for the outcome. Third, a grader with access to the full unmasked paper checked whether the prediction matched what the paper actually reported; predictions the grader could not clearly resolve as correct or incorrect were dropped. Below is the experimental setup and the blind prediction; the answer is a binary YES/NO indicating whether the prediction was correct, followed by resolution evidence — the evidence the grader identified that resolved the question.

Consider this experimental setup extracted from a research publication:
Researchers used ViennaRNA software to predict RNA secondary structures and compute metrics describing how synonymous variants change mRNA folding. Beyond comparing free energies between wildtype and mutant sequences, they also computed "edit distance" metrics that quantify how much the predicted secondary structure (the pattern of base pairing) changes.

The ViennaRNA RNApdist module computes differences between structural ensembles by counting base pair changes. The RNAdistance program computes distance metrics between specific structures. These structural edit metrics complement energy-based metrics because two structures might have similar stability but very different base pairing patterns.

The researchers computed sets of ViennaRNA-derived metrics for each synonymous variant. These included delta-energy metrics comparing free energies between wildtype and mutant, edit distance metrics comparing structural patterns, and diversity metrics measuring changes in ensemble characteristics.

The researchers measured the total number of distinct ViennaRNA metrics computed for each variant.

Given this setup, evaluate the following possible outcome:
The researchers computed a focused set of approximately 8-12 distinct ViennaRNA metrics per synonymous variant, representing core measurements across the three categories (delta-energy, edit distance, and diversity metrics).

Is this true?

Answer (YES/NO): YES